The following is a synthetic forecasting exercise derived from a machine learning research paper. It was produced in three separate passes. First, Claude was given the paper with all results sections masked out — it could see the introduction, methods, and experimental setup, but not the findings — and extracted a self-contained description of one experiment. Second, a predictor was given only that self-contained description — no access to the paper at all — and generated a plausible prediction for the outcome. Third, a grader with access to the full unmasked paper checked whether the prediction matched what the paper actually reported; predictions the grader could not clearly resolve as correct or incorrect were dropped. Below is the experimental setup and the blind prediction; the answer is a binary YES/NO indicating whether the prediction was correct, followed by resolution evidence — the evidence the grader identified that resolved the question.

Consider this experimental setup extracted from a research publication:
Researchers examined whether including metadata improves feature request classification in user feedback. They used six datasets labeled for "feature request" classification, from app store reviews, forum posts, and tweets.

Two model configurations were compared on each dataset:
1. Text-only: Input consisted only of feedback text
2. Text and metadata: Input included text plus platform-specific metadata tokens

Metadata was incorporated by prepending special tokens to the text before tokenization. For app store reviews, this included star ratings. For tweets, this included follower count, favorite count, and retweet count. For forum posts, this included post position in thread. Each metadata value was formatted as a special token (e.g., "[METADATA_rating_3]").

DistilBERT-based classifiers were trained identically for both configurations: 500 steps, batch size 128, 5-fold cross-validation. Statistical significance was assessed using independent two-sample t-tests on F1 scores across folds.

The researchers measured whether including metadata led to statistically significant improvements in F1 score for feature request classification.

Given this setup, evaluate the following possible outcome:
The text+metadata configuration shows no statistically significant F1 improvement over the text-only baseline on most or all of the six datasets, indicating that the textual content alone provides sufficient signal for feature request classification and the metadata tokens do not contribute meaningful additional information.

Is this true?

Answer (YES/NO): YES